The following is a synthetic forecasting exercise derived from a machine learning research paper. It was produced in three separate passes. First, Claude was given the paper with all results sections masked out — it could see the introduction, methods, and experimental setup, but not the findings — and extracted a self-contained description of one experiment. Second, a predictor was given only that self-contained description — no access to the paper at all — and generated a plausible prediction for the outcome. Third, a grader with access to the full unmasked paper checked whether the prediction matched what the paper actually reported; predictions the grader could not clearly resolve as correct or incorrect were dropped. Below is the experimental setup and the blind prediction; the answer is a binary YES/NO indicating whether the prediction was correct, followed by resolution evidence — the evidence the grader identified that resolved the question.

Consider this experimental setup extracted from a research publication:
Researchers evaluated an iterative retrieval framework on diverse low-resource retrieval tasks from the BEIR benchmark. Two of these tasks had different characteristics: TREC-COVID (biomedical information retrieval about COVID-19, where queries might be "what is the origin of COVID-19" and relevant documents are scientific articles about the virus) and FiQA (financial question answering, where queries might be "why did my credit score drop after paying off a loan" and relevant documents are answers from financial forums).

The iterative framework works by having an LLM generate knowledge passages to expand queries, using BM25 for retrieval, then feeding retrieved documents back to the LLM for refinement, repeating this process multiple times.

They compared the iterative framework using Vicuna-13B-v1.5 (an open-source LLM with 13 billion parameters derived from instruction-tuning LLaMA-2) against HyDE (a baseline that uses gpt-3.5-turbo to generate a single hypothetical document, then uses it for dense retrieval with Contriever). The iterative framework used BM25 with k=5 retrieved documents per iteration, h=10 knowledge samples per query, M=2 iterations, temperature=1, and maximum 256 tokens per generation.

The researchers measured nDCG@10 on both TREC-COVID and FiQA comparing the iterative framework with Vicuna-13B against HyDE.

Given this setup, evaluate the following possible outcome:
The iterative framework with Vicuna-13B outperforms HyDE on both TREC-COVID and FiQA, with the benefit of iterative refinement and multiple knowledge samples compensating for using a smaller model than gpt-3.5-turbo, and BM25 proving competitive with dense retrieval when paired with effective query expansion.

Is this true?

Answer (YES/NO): NO